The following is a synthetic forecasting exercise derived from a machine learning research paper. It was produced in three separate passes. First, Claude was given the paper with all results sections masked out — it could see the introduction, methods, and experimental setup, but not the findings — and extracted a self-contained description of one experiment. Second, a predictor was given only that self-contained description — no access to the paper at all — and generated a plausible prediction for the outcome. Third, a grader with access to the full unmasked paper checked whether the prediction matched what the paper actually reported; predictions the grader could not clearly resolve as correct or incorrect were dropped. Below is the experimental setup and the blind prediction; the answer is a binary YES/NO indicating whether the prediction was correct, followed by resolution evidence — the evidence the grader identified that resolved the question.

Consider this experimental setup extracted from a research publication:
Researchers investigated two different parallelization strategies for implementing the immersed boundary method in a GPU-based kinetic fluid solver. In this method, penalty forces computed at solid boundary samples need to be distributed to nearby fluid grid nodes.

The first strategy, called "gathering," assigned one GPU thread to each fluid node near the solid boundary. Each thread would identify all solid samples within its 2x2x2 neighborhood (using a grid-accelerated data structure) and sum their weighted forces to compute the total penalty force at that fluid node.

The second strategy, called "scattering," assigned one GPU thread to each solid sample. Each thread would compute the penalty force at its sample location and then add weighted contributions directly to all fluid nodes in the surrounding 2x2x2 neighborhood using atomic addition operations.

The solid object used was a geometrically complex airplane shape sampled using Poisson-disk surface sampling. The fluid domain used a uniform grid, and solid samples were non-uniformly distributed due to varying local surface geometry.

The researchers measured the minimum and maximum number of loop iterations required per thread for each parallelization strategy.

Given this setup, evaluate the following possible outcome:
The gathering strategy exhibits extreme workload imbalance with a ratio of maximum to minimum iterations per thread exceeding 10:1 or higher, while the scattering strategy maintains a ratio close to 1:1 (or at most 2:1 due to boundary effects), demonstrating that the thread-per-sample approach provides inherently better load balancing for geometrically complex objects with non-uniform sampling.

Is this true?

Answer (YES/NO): NO